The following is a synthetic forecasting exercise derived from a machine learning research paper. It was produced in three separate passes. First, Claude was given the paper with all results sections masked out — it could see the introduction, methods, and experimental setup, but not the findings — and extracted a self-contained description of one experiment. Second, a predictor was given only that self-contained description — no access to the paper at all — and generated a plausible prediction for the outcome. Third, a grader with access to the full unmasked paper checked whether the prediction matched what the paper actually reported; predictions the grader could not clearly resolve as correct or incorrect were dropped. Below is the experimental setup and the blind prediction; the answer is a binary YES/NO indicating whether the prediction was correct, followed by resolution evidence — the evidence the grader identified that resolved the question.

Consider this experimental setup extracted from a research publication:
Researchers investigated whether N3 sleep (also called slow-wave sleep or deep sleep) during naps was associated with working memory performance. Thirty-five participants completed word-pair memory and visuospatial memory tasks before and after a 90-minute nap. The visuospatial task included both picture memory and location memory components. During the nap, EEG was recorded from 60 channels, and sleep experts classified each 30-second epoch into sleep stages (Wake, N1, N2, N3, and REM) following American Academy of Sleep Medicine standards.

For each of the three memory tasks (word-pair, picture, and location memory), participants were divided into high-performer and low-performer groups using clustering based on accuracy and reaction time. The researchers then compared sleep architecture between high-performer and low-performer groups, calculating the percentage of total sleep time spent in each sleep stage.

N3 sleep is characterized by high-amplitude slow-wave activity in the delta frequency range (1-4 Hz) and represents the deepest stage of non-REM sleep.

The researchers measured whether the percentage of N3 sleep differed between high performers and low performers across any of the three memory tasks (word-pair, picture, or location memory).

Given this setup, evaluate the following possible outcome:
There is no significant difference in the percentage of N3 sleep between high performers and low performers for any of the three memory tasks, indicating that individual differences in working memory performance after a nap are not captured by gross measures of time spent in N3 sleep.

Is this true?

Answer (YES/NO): YES